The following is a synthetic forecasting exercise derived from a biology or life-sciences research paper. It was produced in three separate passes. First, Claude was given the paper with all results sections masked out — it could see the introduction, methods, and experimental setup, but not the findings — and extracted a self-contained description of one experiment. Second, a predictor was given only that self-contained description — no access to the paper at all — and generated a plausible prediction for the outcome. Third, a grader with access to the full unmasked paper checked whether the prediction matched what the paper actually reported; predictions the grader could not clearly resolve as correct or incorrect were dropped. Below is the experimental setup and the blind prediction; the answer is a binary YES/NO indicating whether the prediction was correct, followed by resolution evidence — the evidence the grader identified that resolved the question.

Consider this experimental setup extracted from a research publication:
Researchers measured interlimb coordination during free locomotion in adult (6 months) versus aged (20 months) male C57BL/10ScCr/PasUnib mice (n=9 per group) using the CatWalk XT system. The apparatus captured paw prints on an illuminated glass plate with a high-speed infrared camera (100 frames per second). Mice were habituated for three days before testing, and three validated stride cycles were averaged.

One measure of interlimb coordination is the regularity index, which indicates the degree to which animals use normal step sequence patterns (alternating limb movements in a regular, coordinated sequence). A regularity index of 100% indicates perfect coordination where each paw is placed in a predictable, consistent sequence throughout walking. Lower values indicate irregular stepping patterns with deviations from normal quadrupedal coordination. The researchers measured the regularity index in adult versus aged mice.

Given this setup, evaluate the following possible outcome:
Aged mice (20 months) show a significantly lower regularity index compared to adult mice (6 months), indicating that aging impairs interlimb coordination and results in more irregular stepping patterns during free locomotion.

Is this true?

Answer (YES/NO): NO